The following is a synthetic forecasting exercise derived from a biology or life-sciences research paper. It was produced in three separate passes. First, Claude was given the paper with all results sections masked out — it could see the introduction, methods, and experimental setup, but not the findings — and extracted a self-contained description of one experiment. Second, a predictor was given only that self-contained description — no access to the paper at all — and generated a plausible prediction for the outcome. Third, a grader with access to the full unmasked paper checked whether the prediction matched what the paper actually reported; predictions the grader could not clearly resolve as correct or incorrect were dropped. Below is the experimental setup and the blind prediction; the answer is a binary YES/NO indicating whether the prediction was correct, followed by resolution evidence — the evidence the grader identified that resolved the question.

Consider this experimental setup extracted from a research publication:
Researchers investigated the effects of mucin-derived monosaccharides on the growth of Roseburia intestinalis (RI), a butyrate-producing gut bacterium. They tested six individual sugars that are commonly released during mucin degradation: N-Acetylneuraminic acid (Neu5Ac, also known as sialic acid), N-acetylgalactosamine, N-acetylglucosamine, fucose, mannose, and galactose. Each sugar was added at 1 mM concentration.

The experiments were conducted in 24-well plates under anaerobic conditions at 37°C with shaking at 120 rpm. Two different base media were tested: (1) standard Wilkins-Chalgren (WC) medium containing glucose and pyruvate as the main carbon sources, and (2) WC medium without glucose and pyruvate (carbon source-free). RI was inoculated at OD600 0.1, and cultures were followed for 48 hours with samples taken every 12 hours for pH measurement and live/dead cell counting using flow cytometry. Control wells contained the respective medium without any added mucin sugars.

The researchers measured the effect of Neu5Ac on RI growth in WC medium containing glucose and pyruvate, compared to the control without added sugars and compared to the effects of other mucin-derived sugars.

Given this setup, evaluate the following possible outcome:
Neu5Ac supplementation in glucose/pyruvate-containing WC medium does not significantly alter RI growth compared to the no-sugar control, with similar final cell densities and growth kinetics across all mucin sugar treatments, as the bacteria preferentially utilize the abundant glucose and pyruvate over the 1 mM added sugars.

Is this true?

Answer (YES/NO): NO